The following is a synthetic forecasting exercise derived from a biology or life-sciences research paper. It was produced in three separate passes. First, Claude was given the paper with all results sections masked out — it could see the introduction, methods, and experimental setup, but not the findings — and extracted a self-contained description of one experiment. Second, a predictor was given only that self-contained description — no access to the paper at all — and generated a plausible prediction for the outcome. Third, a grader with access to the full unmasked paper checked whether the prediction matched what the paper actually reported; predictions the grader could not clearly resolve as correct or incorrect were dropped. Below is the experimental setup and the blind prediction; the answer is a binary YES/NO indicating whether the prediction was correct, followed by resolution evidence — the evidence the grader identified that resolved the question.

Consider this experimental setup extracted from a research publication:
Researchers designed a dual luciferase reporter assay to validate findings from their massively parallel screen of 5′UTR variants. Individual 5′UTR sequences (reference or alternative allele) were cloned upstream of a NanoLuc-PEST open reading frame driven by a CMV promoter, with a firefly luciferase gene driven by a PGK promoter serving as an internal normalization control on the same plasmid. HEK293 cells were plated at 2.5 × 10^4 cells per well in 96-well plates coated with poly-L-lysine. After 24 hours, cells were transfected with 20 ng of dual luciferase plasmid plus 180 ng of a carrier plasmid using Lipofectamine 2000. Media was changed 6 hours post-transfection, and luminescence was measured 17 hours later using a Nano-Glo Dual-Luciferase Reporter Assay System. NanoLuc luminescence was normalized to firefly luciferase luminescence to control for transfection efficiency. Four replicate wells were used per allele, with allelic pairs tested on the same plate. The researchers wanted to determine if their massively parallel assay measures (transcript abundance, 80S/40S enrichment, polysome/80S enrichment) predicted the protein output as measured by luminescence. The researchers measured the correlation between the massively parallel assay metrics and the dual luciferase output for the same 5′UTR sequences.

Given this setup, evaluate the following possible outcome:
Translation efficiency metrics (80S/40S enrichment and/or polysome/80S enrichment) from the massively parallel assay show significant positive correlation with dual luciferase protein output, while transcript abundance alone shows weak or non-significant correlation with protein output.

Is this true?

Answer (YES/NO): NO